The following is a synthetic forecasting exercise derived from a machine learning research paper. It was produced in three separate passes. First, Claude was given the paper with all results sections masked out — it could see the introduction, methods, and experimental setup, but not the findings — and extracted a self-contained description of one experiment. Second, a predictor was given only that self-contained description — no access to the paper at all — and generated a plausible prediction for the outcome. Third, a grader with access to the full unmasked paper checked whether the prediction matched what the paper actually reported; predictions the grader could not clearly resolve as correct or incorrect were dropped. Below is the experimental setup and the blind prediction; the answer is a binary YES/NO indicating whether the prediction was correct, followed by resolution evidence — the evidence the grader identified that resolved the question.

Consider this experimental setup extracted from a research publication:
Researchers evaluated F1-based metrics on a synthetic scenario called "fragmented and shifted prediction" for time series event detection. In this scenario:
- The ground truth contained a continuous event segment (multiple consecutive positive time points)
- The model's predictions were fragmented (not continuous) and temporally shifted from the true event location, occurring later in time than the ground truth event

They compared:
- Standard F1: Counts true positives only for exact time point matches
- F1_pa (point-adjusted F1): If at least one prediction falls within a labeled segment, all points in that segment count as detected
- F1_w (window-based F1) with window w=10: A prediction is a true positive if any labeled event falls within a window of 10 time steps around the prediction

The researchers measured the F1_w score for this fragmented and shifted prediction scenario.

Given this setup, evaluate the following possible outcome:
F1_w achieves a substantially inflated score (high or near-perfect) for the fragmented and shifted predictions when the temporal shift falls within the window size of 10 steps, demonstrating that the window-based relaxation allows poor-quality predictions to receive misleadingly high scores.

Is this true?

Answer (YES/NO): NO